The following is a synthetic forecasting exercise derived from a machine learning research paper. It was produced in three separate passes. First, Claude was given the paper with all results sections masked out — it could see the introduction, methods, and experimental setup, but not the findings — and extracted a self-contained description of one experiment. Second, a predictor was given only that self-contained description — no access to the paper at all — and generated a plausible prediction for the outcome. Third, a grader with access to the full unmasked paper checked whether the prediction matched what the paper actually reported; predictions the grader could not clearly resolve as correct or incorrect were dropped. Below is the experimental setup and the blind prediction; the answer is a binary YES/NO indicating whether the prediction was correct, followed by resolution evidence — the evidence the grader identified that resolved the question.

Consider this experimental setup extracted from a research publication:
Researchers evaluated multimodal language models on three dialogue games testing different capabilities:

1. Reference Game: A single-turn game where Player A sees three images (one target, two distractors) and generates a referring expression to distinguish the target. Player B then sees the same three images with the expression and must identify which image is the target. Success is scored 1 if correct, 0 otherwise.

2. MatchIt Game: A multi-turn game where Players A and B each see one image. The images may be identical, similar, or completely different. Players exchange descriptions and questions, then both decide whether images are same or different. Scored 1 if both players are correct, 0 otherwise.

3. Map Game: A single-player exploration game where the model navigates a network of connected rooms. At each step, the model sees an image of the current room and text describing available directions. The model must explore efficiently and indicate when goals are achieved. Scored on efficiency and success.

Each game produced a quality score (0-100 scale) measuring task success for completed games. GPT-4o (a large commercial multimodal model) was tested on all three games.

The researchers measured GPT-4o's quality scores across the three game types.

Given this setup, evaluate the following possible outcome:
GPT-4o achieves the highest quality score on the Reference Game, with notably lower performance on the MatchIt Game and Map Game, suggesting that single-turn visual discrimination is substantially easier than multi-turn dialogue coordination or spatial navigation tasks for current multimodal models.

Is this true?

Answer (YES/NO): NO